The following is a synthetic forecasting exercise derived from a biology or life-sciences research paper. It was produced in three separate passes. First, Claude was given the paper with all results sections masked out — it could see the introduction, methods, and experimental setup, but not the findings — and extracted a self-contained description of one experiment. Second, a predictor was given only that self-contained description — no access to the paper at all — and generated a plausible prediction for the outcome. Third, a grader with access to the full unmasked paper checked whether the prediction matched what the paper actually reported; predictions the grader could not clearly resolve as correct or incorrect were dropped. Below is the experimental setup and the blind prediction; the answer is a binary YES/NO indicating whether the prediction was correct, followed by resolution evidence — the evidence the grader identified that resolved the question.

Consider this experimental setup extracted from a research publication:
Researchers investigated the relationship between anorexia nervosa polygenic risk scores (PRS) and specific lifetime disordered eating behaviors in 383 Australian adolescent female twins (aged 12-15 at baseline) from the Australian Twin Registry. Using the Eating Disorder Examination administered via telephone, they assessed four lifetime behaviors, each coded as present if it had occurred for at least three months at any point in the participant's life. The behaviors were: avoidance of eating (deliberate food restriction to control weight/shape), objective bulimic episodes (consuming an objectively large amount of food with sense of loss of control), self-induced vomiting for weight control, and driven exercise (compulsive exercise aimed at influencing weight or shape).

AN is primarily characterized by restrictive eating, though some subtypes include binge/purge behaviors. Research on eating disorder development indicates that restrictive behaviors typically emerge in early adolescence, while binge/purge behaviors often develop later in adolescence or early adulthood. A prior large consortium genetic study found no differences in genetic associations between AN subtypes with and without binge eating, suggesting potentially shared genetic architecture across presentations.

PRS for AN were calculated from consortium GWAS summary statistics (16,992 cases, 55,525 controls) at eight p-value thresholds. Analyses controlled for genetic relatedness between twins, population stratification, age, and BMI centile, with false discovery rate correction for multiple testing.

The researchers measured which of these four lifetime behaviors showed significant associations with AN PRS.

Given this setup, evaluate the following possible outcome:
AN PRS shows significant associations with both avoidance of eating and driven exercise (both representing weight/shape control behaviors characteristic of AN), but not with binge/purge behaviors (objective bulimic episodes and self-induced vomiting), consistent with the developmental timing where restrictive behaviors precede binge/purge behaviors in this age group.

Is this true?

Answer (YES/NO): NO